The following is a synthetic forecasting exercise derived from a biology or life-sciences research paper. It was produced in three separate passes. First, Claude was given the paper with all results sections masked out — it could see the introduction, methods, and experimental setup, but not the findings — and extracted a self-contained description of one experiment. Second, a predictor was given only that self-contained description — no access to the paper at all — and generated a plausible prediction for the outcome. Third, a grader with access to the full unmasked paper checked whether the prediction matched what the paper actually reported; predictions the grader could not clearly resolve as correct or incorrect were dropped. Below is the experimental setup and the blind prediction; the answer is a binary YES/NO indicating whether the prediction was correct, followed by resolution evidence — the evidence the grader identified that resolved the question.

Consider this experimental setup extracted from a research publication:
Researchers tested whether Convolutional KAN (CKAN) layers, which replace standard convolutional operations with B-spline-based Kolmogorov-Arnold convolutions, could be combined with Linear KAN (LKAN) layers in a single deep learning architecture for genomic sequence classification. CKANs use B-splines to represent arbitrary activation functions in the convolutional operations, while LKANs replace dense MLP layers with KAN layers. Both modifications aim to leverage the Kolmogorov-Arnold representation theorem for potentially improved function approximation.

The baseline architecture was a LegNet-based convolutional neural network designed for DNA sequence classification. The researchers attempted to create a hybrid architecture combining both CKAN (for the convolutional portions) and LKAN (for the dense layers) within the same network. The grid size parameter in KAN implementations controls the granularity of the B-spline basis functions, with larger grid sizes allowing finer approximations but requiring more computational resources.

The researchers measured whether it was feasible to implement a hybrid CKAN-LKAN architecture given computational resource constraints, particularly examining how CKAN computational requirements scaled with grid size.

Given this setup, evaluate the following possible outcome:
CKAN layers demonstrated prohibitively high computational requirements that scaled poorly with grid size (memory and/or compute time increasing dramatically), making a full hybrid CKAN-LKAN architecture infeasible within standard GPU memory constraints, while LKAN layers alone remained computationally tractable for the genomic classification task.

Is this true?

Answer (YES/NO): YES